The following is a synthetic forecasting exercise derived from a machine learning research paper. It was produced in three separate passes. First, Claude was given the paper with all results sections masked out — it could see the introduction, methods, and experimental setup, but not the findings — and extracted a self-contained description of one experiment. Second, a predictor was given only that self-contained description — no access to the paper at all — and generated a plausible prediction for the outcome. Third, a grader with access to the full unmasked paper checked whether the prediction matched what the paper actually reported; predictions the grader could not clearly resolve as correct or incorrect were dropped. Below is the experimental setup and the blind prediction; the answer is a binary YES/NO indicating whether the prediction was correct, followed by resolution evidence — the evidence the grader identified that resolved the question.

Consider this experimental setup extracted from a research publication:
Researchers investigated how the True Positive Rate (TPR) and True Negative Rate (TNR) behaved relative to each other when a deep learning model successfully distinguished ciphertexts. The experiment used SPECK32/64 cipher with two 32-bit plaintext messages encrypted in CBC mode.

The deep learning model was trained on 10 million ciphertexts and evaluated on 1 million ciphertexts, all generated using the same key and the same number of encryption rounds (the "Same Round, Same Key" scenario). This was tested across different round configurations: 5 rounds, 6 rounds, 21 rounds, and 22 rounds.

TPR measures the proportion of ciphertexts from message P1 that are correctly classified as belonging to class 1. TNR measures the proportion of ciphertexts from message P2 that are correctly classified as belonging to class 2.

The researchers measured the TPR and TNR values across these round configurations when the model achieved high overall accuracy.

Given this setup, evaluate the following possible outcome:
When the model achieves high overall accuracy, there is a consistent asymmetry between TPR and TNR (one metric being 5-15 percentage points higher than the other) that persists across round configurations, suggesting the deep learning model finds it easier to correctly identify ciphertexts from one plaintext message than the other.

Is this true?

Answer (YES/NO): NO